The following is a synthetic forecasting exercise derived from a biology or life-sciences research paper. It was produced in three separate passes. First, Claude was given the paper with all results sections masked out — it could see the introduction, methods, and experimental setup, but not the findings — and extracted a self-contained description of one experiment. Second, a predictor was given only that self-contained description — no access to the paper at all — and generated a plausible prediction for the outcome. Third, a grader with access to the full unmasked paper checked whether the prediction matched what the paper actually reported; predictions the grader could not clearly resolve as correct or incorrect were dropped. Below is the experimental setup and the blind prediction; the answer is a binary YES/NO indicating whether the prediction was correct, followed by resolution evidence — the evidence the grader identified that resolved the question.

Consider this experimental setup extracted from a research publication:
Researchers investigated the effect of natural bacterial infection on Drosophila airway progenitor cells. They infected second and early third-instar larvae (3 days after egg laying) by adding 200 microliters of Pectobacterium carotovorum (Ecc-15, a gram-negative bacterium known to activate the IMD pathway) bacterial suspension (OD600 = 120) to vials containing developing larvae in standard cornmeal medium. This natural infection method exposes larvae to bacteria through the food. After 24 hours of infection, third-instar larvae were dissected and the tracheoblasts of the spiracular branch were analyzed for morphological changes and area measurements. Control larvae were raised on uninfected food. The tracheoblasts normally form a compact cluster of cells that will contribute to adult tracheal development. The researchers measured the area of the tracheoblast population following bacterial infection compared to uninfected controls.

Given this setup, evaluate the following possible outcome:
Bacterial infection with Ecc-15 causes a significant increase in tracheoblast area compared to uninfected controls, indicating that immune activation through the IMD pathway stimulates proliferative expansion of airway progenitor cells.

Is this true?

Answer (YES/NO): NO